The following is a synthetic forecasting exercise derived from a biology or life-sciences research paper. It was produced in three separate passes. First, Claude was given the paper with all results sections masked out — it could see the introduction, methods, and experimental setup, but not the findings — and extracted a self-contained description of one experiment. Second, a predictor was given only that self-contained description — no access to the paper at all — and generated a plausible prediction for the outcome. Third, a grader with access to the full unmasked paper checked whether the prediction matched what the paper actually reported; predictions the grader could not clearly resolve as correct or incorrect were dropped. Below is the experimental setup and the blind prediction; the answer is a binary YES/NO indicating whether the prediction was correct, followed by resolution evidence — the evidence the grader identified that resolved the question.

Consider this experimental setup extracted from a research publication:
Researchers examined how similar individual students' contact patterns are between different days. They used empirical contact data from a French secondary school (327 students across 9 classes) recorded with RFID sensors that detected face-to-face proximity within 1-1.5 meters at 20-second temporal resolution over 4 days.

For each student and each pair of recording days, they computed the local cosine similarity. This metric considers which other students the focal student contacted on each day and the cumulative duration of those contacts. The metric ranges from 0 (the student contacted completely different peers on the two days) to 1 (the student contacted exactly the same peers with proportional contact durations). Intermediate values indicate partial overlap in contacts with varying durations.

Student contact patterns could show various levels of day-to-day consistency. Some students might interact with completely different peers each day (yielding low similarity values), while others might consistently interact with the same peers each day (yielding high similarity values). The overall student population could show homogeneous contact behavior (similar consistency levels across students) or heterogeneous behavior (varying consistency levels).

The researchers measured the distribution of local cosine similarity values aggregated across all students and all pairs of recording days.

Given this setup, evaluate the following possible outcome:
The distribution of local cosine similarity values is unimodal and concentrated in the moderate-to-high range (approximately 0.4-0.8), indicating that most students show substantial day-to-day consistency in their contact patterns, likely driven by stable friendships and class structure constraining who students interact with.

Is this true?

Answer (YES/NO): NO